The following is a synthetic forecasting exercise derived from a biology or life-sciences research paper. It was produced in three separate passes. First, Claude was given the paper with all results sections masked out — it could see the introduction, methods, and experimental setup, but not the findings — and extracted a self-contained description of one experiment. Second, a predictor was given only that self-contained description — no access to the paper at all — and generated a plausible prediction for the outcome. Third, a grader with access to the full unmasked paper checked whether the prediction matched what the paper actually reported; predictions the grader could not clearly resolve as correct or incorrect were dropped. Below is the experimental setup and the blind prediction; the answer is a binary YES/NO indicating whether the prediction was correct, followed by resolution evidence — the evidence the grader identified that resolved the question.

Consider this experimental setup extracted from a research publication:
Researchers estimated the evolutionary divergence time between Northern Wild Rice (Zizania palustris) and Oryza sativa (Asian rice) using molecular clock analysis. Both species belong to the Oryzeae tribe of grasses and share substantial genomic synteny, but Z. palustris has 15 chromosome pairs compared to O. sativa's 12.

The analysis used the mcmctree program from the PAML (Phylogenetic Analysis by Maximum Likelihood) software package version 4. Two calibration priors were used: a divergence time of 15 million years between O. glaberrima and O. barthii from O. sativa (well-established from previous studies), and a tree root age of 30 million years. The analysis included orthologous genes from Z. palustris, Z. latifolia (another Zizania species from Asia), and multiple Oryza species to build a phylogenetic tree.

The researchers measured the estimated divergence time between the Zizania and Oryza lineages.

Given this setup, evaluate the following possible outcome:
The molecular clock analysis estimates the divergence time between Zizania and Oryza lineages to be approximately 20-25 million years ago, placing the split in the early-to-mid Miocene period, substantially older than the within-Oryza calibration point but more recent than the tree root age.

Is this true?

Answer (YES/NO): NO